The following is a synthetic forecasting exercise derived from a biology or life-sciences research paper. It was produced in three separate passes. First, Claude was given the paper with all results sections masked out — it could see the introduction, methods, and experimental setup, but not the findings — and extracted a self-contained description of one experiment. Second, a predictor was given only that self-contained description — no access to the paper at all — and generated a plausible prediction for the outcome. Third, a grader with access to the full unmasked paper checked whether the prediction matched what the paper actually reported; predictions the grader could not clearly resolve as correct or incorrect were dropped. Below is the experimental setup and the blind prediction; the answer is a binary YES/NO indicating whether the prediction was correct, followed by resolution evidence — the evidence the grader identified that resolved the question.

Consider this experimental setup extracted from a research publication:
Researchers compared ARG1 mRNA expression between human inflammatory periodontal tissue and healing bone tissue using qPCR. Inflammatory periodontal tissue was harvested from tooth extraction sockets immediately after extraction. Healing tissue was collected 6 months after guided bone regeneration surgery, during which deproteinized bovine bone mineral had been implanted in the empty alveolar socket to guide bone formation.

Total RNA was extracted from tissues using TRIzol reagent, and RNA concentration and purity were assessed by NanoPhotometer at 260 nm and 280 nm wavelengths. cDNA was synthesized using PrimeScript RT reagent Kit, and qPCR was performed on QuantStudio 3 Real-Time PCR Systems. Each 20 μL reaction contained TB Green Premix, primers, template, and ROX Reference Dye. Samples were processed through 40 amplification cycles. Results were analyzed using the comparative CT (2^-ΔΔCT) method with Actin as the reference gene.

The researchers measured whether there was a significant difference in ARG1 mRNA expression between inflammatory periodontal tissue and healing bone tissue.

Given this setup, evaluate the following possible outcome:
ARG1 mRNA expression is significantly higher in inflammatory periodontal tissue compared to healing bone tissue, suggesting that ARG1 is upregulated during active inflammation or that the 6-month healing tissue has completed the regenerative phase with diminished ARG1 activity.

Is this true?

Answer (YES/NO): NO